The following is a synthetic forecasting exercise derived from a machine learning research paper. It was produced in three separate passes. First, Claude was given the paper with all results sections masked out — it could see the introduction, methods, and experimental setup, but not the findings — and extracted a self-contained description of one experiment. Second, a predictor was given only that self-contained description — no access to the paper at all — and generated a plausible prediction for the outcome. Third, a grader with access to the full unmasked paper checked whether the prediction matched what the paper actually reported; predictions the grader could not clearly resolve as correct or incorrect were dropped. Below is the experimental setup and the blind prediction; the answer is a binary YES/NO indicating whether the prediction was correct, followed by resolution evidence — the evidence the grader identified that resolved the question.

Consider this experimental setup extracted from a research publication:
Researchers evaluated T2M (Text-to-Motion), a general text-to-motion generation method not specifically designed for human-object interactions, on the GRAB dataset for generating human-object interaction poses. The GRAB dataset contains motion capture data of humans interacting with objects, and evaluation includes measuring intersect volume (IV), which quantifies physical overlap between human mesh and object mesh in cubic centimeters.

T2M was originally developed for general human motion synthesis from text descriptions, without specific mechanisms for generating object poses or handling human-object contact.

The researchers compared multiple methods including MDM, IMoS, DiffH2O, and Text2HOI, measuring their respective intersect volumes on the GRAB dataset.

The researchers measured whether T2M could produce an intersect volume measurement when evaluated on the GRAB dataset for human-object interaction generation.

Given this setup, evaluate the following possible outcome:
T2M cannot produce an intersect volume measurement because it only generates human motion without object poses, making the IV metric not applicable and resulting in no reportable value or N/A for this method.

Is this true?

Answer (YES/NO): YES